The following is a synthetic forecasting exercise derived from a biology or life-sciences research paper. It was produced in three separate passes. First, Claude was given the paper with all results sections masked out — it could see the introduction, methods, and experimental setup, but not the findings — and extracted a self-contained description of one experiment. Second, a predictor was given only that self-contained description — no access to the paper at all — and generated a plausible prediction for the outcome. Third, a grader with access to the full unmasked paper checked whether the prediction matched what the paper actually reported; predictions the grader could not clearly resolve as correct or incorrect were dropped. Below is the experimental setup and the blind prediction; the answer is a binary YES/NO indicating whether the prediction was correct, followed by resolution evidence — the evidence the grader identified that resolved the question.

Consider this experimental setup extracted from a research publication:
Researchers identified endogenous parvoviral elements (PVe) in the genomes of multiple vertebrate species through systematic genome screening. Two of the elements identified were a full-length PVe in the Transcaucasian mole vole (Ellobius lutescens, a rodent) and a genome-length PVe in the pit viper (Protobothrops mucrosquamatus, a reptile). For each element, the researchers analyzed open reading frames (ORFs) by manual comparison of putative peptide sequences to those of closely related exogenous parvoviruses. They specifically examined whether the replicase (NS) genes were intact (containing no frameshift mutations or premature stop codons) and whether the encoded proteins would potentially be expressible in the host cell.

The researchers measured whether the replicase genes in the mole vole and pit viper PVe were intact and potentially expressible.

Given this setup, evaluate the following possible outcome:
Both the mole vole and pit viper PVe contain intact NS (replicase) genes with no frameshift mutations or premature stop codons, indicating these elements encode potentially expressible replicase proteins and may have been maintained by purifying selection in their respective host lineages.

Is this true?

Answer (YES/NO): NO